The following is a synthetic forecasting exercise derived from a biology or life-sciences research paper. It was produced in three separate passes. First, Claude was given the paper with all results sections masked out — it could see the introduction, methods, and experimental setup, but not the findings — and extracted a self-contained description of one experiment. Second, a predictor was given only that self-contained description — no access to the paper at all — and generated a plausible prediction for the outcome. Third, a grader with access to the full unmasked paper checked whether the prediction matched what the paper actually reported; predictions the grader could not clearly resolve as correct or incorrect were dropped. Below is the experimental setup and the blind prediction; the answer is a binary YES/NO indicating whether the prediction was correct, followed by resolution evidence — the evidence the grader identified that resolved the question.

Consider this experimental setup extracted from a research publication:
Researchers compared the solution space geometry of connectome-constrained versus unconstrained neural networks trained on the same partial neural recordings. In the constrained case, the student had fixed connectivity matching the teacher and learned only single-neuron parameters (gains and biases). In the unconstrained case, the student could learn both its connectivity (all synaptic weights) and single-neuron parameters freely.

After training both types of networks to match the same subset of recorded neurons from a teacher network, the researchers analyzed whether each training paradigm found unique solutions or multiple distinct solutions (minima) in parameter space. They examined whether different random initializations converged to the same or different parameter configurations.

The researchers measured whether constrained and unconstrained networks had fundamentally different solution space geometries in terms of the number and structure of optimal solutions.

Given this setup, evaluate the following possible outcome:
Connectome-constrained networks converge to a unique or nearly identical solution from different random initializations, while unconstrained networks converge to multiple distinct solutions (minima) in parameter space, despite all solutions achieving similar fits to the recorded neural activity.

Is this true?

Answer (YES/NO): YES